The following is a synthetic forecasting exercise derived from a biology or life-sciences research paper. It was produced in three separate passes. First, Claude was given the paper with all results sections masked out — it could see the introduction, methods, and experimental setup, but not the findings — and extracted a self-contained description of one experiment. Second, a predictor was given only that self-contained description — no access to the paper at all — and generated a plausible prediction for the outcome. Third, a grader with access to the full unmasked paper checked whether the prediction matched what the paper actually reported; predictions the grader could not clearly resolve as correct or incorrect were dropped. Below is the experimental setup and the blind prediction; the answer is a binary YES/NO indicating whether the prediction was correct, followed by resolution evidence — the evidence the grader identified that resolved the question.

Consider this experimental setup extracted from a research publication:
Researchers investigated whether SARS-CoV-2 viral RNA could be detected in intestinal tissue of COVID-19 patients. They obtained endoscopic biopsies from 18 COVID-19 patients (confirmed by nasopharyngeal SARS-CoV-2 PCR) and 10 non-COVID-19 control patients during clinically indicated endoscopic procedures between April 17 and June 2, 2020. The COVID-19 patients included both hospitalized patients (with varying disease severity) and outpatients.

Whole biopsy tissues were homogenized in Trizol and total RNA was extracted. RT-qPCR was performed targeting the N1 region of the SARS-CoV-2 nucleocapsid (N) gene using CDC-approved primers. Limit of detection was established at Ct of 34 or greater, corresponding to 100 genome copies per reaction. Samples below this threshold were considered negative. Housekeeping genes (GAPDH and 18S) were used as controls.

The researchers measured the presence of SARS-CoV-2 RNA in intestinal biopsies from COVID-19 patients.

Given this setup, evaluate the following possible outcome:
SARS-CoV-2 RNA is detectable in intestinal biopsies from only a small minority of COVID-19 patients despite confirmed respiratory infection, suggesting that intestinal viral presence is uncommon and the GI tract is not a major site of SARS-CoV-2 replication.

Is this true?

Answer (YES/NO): NO